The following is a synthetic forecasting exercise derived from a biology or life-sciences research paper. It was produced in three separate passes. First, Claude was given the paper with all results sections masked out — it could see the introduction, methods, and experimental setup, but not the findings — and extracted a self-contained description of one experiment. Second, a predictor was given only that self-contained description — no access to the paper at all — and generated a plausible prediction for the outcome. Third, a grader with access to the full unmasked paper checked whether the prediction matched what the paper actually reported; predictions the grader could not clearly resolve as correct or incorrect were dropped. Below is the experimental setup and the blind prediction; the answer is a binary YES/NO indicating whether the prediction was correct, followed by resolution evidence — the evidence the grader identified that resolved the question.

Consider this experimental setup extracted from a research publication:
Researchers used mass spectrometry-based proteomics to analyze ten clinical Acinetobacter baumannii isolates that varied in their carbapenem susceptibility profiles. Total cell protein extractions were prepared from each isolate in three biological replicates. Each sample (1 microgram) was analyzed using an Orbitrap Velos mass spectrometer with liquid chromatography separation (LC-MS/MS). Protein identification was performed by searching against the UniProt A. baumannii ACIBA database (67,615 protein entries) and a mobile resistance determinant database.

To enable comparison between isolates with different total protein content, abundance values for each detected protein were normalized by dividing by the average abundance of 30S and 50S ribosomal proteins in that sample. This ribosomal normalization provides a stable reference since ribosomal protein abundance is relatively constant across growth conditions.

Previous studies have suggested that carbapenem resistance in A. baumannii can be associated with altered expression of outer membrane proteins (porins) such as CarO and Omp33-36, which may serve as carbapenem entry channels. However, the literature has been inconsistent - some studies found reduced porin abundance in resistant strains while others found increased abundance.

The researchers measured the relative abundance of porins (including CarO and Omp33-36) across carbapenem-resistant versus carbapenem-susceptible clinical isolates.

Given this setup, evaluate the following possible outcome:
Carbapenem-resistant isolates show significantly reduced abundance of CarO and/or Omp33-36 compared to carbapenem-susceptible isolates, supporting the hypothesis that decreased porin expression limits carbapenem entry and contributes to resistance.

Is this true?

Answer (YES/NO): NO